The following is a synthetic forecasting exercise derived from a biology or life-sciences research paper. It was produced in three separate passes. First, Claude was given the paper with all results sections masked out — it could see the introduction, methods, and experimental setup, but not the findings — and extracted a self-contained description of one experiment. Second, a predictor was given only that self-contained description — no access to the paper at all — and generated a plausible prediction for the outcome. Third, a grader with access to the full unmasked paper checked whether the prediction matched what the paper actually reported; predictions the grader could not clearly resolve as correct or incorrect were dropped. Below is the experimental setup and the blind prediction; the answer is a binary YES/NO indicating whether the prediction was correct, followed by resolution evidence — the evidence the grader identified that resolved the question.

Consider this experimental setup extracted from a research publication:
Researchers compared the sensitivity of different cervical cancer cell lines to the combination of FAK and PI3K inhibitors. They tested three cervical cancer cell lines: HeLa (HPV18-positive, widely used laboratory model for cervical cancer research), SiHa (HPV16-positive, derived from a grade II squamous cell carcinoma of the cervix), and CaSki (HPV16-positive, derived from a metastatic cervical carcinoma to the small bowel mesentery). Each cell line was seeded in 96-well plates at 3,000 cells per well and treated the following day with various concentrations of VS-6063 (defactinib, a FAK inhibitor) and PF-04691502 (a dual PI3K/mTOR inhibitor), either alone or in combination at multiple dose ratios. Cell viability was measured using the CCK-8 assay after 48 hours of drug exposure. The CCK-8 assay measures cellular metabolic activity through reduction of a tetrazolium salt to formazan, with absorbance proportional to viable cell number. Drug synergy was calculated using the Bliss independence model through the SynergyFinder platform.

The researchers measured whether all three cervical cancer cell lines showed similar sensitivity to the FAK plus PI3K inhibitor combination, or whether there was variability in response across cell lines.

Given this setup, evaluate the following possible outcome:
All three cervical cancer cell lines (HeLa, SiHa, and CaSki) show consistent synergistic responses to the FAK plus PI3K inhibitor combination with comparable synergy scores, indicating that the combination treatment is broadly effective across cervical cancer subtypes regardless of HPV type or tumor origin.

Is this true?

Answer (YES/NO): NO